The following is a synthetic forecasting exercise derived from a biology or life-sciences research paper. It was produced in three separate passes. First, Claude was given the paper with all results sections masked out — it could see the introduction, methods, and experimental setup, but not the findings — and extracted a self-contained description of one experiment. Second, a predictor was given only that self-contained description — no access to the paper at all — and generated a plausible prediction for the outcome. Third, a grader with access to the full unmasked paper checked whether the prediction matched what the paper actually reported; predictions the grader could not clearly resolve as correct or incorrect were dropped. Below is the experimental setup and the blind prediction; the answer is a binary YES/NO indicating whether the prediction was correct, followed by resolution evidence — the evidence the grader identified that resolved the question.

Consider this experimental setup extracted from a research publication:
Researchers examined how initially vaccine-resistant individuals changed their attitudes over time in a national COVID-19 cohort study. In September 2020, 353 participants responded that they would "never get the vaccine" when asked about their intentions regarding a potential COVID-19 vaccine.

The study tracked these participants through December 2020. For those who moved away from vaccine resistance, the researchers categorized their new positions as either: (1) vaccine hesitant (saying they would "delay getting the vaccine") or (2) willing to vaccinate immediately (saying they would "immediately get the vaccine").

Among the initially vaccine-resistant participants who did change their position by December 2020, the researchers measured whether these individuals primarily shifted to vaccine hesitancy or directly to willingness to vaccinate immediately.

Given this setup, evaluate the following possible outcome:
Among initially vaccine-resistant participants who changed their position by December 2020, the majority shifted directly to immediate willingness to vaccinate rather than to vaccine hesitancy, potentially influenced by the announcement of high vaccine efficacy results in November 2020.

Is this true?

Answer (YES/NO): NO